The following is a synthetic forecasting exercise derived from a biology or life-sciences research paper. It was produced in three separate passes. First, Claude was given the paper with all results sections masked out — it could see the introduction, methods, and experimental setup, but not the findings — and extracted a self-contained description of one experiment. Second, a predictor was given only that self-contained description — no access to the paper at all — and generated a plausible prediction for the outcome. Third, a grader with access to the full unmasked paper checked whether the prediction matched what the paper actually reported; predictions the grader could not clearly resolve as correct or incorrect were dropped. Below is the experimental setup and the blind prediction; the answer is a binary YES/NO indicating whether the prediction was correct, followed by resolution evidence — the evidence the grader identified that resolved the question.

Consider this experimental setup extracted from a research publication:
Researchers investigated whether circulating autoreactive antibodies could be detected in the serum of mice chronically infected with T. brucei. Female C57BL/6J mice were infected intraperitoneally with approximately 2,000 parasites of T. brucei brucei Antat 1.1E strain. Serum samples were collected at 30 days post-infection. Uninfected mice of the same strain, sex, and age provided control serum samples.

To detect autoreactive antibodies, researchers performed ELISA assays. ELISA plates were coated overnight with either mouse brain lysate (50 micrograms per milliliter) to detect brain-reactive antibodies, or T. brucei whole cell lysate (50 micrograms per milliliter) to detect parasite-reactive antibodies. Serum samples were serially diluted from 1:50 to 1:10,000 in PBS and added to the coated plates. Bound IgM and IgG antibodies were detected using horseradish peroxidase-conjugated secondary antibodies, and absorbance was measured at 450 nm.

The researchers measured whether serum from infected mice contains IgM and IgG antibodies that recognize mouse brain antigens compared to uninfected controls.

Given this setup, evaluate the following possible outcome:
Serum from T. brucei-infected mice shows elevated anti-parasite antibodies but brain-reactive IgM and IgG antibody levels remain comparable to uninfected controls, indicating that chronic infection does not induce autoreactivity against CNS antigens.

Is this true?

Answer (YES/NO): NO